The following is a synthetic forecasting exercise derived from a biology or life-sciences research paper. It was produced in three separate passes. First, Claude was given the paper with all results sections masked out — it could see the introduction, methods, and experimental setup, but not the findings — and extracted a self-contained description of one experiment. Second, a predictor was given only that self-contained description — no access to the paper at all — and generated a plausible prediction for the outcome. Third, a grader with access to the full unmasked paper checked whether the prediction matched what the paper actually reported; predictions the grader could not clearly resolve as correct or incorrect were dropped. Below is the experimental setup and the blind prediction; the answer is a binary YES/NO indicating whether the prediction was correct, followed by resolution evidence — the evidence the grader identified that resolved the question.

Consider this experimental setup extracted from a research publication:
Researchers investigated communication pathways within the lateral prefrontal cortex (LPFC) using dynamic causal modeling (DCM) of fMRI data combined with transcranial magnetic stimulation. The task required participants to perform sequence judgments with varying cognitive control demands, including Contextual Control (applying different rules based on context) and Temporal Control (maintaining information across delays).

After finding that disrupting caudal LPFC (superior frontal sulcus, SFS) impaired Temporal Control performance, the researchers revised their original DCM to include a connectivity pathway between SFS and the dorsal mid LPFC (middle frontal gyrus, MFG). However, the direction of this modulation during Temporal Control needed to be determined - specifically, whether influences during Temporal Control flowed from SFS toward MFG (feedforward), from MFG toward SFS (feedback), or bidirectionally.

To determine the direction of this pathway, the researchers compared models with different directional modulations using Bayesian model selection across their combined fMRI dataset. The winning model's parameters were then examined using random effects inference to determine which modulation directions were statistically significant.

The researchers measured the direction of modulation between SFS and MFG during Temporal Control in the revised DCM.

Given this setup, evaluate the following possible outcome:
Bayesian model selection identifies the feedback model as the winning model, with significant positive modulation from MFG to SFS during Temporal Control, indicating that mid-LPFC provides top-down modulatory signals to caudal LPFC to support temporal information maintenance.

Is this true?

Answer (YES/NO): NO